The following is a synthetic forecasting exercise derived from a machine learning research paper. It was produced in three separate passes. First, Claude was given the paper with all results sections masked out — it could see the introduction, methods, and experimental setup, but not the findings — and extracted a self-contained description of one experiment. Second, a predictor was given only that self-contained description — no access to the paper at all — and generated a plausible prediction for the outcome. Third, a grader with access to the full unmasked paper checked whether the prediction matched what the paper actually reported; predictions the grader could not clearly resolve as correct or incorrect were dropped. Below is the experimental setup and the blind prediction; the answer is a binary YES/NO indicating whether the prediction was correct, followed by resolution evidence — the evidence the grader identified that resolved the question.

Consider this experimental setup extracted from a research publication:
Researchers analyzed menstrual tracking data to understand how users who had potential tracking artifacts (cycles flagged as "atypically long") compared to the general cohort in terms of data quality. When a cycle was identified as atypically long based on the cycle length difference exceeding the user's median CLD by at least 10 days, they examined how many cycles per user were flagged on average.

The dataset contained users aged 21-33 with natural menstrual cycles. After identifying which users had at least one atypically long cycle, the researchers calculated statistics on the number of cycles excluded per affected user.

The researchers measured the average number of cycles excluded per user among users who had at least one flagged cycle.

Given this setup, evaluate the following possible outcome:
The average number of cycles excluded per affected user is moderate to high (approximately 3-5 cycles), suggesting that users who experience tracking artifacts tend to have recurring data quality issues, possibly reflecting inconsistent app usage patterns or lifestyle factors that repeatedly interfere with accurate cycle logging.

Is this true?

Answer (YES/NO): NO